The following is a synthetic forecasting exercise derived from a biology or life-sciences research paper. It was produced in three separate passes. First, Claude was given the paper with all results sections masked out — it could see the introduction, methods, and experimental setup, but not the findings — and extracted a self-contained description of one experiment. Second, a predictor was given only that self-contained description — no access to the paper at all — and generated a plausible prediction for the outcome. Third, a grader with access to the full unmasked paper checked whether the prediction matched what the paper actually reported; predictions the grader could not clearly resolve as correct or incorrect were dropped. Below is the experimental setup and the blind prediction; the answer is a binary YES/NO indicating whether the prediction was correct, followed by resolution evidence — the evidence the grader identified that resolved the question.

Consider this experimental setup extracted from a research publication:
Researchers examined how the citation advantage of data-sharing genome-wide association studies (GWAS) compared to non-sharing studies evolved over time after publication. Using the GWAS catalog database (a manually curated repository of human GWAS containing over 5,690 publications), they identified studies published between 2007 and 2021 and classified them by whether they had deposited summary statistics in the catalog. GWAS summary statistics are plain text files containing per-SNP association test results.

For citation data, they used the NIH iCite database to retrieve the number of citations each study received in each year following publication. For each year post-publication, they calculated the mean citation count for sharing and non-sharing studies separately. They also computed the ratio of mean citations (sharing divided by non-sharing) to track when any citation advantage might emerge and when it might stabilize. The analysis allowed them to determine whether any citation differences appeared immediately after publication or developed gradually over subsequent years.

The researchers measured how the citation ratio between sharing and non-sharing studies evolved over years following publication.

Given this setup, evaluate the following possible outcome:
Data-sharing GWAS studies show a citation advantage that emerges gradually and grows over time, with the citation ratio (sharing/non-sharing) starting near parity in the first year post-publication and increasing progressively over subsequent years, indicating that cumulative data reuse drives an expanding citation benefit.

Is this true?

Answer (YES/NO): NO